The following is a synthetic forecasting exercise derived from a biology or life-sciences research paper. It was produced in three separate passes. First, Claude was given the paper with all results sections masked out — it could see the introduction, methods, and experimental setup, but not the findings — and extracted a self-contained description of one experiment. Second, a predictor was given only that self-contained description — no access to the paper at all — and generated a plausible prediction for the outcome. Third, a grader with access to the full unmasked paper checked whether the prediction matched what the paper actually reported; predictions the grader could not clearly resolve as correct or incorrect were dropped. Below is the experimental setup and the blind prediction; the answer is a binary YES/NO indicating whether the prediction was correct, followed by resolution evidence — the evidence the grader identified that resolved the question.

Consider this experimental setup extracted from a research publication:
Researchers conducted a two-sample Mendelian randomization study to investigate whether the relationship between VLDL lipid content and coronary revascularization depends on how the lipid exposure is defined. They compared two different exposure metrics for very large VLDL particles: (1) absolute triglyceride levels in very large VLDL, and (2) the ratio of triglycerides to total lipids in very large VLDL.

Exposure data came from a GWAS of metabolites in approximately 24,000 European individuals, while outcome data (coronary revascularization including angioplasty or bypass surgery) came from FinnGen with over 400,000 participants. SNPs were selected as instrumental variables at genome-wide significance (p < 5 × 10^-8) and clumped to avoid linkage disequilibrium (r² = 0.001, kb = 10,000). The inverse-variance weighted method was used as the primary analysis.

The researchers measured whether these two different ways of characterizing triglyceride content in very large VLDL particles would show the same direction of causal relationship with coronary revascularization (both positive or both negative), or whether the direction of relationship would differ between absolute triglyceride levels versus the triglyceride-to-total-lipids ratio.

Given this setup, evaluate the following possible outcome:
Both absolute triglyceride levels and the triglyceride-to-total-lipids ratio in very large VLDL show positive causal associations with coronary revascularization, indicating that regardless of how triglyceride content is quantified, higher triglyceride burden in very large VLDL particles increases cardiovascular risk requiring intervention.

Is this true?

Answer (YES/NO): NO